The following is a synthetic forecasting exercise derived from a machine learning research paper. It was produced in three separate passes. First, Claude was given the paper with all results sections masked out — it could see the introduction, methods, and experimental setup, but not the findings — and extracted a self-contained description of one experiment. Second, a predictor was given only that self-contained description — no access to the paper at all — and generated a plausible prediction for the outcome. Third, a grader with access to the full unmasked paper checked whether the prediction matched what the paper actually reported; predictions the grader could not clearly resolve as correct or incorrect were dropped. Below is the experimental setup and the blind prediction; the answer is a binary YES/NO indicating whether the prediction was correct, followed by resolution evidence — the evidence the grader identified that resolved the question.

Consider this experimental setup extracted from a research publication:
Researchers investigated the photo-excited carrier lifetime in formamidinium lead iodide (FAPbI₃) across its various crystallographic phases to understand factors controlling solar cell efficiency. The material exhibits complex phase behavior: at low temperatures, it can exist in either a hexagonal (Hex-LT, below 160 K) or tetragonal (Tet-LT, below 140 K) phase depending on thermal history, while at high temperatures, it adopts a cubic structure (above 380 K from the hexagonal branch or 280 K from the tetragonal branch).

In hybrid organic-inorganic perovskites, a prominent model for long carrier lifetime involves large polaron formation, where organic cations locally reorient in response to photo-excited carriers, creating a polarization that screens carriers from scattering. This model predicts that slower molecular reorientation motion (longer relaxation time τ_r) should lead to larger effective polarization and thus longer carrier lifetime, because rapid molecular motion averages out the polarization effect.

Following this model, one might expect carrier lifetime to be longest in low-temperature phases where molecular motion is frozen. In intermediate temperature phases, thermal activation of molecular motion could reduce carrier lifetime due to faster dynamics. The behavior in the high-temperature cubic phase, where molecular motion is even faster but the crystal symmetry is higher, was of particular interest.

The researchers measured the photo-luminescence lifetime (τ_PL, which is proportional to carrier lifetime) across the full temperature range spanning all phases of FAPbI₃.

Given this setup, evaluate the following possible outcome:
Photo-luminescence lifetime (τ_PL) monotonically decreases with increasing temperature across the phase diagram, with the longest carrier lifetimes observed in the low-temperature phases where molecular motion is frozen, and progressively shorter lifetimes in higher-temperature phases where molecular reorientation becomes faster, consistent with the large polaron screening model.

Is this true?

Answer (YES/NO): NO